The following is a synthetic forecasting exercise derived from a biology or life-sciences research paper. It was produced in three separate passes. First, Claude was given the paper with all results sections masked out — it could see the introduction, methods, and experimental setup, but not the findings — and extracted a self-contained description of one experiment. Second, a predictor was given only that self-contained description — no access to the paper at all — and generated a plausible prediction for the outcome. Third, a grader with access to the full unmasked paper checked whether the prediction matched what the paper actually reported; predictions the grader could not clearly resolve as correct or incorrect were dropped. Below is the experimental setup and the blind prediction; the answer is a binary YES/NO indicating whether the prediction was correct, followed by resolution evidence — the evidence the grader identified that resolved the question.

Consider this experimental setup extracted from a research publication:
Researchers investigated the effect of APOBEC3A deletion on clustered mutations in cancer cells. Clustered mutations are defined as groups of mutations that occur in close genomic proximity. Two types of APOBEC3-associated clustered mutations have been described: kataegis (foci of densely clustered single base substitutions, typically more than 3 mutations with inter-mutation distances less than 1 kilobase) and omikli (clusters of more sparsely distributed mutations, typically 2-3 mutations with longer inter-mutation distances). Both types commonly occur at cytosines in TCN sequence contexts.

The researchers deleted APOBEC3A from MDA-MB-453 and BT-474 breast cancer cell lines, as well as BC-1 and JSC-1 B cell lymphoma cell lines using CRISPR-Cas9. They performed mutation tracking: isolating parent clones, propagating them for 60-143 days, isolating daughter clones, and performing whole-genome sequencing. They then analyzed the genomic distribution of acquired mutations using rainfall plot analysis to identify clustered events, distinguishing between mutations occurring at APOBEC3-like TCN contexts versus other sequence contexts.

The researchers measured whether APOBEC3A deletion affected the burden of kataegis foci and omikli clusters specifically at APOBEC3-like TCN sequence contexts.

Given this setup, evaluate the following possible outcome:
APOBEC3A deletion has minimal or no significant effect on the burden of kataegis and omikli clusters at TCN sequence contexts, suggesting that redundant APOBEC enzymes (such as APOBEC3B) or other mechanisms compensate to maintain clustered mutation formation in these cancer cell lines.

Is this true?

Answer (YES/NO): NO